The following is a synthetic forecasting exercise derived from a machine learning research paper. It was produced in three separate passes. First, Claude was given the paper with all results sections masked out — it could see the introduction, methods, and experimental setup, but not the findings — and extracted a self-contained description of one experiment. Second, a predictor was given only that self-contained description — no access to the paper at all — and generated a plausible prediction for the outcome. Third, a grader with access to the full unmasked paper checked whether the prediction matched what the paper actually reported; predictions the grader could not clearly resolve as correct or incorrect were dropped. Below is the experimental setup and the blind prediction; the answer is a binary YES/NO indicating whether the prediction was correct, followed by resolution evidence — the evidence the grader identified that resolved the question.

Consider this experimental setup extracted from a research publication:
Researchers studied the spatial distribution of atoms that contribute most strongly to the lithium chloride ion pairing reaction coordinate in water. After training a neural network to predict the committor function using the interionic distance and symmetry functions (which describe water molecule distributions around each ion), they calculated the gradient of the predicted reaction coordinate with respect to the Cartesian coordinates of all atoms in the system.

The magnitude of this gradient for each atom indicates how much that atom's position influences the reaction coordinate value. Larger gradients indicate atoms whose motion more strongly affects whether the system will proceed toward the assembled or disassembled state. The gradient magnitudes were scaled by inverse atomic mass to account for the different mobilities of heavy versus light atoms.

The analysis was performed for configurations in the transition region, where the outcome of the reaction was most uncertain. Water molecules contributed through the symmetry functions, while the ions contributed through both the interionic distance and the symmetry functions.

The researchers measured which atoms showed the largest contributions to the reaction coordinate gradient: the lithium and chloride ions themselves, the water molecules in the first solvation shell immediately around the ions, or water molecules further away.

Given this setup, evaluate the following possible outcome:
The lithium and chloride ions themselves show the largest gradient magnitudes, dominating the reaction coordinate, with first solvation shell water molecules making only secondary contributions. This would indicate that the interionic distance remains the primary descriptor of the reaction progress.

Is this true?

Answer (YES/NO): NO